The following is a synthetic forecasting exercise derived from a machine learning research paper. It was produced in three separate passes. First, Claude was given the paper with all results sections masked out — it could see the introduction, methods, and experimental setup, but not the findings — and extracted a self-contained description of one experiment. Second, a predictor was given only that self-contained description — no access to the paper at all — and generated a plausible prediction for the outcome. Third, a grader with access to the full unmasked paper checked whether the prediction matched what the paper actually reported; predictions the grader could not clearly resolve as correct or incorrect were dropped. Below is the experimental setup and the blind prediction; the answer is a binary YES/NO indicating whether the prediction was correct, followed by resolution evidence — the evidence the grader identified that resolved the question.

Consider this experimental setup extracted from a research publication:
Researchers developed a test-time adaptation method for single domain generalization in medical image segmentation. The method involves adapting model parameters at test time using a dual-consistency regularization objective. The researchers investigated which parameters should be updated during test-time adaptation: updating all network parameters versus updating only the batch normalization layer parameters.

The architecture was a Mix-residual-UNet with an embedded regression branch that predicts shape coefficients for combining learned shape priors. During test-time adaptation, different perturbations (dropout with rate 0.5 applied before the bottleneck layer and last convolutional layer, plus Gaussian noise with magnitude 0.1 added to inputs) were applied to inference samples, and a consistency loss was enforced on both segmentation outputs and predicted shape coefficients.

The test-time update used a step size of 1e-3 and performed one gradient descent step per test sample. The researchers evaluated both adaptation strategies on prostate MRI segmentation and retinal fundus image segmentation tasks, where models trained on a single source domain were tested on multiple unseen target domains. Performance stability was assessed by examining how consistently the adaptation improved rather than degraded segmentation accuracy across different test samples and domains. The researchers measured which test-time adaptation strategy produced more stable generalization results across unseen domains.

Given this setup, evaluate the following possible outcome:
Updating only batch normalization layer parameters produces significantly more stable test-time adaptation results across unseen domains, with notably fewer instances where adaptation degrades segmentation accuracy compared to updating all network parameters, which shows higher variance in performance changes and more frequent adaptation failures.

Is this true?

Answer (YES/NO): YES